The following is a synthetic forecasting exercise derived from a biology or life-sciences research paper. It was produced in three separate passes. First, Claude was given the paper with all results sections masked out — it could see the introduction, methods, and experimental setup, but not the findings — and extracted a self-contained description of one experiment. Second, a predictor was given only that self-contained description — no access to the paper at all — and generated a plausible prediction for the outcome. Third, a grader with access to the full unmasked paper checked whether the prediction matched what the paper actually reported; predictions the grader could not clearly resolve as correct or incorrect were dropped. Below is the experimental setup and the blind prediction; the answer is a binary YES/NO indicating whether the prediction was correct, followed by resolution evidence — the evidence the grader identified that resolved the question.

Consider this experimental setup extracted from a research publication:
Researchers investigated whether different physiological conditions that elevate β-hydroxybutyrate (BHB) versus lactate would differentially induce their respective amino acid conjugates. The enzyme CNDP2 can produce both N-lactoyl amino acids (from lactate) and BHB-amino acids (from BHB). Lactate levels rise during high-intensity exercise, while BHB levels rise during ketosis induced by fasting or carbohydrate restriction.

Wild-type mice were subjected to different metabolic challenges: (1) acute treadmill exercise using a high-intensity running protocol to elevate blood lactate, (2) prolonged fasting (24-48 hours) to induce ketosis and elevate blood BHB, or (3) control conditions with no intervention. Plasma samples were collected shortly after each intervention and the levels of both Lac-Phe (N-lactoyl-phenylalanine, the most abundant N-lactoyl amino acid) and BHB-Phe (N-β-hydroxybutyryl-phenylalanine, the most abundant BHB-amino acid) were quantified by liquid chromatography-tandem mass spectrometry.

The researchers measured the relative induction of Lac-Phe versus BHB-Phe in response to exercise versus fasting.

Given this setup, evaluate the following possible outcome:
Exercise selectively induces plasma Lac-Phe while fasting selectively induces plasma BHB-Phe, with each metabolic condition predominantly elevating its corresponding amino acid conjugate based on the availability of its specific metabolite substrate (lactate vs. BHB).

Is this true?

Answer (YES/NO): YES